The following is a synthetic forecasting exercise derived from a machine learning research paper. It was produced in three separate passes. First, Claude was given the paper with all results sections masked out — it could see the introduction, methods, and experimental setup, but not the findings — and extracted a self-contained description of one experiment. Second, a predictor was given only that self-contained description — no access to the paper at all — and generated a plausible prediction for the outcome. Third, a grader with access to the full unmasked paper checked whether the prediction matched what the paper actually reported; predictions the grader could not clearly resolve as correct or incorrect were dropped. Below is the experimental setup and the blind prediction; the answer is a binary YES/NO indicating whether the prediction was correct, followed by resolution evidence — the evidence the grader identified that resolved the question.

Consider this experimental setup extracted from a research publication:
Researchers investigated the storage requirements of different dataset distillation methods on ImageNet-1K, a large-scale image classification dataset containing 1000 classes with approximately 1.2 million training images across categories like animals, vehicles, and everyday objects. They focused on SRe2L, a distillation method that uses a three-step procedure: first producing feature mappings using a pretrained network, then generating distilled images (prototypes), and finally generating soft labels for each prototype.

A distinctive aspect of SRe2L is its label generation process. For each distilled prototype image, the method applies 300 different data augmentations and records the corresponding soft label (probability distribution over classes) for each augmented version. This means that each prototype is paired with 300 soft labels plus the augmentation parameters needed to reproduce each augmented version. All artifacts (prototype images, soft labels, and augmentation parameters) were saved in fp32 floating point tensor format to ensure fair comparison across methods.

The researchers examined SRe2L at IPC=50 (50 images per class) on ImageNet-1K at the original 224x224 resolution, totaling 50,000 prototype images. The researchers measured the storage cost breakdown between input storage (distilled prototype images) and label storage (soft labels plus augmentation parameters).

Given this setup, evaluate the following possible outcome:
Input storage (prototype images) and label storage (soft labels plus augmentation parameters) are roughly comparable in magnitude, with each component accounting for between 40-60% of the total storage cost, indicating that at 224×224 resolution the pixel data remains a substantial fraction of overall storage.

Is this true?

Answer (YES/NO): YES